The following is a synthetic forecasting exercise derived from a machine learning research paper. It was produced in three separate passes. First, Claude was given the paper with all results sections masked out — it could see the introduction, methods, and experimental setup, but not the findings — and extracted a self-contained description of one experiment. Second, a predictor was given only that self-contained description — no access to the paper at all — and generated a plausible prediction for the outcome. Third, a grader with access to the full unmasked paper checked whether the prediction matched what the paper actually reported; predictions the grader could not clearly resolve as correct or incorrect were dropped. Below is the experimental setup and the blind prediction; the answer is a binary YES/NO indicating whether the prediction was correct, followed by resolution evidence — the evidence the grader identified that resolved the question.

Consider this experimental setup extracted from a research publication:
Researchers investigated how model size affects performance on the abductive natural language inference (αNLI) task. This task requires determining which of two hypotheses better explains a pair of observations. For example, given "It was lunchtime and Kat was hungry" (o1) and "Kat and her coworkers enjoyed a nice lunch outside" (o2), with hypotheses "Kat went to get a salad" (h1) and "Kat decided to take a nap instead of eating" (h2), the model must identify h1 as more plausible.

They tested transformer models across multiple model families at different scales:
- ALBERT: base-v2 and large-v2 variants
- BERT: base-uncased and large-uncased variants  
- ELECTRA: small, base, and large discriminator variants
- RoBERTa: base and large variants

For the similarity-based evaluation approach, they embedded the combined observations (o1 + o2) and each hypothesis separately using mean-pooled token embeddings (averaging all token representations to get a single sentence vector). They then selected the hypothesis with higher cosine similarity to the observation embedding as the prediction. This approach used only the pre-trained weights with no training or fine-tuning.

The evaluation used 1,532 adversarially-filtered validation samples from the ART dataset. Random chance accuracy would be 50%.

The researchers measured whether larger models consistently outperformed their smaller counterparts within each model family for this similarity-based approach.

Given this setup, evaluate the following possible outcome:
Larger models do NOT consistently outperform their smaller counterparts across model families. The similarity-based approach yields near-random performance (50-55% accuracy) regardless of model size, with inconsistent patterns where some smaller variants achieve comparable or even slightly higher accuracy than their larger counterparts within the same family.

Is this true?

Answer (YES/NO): YES